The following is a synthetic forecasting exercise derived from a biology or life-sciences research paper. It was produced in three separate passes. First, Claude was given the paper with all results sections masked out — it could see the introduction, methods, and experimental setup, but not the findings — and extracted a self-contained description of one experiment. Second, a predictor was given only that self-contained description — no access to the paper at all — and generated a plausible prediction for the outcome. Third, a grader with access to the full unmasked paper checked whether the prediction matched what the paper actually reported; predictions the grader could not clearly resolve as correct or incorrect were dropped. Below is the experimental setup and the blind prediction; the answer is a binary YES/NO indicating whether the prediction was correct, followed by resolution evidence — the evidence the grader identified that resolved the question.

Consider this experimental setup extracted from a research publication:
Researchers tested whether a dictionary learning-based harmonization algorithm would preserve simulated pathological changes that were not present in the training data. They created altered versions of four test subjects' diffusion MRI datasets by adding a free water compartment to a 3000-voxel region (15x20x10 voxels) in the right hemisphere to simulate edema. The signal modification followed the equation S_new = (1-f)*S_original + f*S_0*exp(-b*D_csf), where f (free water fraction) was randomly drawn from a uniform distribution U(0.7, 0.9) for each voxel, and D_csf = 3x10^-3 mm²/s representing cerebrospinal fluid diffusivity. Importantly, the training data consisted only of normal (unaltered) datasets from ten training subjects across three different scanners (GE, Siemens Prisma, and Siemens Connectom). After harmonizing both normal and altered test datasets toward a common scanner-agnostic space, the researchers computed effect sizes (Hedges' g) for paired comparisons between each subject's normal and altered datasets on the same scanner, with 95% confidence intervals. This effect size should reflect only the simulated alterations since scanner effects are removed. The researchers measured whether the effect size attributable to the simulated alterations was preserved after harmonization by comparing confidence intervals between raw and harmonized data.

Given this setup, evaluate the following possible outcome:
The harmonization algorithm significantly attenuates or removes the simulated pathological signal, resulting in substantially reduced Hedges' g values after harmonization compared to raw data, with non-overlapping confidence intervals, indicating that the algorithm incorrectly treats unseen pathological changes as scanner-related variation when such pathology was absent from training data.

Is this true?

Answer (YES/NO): NO